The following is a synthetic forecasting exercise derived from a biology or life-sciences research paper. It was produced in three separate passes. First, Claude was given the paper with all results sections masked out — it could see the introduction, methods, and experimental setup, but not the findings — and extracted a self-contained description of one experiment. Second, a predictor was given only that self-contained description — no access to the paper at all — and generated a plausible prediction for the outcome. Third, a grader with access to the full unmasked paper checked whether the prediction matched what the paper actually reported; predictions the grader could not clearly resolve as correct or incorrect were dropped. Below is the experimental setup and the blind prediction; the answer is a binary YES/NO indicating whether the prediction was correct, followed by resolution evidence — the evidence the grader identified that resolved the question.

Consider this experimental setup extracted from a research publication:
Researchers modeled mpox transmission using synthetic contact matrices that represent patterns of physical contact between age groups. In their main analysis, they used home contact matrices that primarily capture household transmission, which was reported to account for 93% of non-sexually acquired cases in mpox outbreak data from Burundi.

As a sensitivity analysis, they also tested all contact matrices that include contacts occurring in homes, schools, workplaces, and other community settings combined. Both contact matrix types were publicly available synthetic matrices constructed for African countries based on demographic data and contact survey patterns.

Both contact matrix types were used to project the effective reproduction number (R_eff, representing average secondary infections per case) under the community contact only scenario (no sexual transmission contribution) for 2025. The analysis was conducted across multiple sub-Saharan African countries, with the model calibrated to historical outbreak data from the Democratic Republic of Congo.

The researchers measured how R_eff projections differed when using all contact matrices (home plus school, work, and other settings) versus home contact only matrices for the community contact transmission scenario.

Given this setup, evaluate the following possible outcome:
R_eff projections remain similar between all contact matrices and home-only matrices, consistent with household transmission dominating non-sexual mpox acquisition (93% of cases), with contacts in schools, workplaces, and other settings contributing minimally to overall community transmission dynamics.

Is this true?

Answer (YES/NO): NO